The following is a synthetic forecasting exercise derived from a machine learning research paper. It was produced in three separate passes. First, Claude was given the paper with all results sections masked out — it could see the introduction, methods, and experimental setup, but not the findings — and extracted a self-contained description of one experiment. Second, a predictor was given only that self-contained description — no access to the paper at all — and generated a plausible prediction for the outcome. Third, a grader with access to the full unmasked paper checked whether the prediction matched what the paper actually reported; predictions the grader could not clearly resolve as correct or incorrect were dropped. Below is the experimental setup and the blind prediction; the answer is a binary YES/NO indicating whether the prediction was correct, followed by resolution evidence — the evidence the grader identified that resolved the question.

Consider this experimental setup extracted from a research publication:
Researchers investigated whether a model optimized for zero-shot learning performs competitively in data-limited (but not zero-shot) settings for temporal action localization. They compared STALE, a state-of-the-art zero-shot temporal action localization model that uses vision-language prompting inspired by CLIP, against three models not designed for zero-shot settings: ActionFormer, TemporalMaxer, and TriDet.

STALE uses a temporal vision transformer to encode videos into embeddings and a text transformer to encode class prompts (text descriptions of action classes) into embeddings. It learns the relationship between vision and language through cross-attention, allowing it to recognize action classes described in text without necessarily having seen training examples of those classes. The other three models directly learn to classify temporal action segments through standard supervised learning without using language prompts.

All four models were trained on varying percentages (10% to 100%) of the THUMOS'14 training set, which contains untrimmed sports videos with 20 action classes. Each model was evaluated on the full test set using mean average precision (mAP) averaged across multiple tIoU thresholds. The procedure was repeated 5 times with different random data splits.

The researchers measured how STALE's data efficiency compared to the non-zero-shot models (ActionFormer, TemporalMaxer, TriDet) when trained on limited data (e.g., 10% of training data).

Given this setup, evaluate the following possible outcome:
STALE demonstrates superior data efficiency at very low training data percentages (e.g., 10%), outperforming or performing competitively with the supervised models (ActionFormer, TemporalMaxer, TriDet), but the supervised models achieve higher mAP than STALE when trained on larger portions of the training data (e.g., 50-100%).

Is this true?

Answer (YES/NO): NO